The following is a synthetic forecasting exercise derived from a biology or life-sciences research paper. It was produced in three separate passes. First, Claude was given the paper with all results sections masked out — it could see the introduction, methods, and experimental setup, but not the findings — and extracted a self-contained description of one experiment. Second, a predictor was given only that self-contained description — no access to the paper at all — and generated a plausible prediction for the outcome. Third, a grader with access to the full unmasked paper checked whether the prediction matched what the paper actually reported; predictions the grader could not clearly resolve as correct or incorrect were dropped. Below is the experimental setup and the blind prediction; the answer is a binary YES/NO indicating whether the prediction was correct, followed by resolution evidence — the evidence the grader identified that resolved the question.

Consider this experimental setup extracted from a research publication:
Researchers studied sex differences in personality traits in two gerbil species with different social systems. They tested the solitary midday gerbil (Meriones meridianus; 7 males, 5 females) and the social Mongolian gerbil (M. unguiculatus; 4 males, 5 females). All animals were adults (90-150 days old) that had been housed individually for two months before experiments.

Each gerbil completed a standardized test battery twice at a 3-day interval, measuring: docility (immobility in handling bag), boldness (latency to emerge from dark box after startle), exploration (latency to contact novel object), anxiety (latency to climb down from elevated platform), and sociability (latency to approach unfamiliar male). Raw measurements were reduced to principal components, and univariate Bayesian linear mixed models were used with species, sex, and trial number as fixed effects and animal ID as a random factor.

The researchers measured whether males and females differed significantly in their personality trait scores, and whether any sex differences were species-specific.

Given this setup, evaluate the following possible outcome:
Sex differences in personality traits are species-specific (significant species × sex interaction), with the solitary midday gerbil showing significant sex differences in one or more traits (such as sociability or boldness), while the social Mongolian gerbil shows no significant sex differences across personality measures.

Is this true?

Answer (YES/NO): NO